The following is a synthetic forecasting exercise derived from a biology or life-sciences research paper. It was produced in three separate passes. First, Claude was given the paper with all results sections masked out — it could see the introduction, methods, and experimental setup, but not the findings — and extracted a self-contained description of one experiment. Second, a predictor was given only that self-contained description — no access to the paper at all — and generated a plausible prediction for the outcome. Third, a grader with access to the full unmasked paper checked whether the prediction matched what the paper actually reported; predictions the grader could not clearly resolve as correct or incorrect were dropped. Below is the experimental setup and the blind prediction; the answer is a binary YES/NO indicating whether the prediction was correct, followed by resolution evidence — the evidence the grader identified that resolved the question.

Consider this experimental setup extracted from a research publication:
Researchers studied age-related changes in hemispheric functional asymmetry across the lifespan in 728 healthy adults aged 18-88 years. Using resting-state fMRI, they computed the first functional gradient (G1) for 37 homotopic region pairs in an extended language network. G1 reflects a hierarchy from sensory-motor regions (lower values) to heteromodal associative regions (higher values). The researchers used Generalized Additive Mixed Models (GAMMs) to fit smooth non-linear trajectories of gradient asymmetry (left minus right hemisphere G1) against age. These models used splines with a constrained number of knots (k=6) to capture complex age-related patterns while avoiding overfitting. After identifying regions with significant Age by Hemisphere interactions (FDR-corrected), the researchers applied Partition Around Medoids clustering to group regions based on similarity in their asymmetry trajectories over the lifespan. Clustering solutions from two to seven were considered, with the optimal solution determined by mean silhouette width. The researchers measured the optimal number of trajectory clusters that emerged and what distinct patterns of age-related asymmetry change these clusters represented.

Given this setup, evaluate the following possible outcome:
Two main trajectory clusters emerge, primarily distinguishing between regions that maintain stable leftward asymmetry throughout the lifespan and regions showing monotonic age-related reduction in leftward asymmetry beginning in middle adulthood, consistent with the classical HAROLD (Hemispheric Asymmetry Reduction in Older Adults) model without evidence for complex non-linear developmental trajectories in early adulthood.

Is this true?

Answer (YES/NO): NO